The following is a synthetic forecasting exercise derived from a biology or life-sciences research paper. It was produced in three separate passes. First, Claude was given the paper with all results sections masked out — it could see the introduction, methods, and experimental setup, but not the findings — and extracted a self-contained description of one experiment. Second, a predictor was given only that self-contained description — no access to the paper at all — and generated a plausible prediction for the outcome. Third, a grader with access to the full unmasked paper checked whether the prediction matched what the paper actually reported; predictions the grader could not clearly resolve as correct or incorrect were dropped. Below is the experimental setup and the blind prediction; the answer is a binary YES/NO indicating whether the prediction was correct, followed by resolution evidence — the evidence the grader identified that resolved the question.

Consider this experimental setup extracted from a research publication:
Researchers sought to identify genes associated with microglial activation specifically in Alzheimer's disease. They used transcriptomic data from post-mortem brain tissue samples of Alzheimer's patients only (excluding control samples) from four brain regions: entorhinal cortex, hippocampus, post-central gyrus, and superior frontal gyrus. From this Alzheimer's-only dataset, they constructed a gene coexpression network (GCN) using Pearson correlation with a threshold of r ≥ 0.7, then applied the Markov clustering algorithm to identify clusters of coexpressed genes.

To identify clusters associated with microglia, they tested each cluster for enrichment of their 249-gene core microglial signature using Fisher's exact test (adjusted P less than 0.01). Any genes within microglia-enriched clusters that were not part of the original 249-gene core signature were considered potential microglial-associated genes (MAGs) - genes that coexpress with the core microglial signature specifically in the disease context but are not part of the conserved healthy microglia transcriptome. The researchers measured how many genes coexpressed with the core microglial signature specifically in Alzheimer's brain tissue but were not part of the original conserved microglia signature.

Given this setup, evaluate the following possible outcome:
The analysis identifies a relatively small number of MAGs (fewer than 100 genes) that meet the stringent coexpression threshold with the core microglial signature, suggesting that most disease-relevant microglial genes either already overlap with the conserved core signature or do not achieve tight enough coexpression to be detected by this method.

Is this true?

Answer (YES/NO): NO